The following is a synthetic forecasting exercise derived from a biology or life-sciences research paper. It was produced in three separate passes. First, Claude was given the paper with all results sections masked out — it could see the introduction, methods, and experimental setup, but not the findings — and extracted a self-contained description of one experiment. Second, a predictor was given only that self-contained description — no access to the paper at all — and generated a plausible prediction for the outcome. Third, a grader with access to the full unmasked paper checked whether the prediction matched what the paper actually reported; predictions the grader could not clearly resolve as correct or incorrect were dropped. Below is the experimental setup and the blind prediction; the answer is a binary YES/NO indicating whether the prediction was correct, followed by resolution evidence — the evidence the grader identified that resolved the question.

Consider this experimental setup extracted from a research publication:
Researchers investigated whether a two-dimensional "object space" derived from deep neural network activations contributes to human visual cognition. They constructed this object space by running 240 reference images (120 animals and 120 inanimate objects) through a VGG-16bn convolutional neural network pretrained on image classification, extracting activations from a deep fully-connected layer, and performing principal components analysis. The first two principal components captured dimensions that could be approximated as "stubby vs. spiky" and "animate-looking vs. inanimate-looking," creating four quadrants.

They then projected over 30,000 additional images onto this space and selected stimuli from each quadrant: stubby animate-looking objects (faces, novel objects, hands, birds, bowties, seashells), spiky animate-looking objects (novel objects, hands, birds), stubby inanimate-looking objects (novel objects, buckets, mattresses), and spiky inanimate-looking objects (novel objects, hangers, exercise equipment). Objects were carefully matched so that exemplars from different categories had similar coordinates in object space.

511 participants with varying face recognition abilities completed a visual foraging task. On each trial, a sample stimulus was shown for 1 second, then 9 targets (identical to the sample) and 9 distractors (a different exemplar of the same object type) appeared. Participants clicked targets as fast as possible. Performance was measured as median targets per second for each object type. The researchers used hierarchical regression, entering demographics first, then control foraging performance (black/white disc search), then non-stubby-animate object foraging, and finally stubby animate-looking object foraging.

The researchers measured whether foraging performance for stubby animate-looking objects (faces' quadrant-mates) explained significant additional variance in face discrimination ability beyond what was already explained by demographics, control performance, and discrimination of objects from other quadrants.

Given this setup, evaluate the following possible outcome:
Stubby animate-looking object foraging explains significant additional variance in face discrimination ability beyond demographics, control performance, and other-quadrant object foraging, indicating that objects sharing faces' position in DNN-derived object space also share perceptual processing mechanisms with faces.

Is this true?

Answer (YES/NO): YES